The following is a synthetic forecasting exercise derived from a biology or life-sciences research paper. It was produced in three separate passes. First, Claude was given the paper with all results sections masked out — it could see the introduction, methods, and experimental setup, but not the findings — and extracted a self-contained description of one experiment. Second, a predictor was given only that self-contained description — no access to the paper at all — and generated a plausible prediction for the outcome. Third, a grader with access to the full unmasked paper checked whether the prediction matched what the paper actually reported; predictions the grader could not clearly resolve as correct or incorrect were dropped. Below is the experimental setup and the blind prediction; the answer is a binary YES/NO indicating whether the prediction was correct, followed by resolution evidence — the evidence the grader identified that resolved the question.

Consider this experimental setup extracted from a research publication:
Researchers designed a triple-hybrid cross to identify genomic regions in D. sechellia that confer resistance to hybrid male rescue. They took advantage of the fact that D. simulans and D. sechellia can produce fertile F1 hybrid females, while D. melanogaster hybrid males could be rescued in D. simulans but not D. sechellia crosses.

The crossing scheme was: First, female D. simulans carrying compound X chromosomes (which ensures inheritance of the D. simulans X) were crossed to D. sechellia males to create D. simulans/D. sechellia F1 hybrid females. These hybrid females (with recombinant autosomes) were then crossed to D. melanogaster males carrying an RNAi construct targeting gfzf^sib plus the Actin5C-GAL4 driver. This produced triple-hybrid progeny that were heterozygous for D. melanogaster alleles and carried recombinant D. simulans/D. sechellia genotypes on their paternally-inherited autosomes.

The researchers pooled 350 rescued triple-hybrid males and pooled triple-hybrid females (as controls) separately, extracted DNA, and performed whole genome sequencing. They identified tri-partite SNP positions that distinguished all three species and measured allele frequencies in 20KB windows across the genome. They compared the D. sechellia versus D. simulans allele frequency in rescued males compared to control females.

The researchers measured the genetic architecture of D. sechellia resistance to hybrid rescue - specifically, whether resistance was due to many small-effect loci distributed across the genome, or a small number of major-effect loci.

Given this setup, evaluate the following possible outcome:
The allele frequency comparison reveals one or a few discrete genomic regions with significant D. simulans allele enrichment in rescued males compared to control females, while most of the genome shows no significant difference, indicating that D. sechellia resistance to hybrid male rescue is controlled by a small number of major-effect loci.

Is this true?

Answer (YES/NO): YES